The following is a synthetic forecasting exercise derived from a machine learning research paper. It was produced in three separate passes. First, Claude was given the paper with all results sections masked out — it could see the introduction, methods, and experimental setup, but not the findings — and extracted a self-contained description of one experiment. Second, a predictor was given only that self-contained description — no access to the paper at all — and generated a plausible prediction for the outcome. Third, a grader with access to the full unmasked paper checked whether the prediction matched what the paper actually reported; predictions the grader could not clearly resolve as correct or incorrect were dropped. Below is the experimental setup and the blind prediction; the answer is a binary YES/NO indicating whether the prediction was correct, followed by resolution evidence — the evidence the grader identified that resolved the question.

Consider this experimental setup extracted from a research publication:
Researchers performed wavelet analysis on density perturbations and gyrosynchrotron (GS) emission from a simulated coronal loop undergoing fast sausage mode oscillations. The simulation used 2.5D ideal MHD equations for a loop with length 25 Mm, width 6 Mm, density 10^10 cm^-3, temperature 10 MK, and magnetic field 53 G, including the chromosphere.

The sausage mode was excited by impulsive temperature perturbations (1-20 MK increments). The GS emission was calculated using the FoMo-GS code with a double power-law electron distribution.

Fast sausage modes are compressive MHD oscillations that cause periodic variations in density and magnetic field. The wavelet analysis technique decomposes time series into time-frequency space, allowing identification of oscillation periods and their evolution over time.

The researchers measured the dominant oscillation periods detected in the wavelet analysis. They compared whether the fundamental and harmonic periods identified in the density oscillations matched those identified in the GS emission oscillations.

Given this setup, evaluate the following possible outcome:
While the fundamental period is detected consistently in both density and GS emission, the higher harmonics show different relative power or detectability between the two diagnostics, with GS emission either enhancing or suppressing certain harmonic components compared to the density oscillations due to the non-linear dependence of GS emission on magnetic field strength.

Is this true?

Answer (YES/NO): YES